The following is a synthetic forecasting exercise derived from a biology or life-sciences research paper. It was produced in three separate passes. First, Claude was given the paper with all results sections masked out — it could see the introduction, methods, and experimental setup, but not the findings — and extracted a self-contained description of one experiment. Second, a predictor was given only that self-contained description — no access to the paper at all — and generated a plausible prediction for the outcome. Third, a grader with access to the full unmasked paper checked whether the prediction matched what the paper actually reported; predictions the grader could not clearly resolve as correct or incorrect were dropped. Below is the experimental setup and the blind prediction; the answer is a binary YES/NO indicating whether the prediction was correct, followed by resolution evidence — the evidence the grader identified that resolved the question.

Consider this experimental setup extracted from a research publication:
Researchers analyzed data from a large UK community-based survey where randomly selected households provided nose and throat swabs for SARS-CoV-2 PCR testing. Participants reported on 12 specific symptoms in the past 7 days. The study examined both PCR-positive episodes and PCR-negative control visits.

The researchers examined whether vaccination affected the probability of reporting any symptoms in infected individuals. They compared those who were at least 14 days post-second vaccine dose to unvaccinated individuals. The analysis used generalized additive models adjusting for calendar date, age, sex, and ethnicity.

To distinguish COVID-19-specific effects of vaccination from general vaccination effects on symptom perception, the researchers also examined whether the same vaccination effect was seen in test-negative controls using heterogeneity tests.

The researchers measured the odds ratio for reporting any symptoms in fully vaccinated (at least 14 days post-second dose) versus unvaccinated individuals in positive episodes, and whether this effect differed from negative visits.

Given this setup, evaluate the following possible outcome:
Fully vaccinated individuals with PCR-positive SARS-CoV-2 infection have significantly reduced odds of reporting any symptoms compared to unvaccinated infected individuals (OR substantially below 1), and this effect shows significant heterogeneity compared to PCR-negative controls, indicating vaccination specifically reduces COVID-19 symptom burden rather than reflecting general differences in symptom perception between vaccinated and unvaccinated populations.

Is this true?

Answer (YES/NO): NO